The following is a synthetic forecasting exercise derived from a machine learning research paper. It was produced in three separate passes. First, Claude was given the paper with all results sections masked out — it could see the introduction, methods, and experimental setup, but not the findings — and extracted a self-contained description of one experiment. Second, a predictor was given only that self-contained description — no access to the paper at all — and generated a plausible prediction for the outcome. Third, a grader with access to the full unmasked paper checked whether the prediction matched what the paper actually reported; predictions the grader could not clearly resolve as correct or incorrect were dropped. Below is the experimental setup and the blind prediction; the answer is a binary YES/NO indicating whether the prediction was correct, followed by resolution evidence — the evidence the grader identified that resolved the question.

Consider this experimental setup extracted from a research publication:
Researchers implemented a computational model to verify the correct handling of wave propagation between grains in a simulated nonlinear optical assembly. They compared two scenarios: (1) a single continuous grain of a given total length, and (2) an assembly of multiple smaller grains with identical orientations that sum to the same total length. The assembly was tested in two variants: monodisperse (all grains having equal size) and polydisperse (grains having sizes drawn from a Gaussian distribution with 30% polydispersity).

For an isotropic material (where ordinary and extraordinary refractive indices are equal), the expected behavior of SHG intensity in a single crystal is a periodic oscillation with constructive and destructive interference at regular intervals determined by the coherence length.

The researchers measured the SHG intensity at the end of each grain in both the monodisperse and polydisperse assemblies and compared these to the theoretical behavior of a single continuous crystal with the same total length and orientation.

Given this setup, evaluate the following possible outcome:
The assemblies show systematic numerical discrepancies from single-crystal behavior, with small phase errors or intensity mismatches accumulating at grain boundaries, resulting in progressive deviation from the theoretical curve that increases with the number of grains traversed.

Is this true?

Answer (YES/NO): NO